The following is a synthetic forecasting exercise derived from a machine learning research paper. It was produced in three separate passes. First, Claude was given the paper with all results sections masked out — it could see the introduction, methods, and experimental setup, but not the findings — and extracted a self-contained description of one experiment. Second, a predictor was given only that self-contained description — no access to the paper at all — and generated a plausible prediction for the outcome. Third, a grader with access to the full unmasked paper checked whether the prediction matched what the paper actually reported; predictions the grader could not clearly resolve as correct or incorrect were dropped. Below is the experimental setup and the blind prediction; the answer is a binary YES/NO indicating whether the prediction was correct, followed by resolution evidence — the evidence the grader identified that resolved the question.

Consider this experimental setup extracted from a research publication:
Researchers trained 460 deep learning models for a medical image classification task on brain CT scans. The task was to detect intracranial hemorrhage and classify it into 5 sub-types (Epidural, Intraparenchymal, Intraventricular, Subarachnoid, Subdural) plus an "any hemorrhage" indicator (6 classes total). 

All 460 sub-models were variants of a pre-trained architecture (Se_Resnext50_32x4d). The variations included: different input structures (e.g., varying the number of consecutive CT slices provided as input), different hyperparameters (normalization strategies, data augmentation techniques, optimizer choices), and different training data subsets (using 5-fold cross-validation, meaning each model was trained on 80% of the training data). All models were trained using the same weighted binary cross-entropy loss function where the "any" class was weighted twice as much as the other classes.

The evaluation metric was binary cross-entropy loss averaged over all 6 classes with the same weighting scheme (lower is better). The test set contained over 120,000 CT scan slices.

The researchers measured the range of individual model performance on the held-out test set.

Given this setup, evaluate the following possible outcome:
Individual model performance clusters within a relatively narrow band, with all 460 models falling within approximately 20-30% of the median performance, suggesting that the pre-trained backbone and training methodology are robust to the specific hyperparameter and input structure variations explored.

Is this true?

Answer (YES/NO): NO